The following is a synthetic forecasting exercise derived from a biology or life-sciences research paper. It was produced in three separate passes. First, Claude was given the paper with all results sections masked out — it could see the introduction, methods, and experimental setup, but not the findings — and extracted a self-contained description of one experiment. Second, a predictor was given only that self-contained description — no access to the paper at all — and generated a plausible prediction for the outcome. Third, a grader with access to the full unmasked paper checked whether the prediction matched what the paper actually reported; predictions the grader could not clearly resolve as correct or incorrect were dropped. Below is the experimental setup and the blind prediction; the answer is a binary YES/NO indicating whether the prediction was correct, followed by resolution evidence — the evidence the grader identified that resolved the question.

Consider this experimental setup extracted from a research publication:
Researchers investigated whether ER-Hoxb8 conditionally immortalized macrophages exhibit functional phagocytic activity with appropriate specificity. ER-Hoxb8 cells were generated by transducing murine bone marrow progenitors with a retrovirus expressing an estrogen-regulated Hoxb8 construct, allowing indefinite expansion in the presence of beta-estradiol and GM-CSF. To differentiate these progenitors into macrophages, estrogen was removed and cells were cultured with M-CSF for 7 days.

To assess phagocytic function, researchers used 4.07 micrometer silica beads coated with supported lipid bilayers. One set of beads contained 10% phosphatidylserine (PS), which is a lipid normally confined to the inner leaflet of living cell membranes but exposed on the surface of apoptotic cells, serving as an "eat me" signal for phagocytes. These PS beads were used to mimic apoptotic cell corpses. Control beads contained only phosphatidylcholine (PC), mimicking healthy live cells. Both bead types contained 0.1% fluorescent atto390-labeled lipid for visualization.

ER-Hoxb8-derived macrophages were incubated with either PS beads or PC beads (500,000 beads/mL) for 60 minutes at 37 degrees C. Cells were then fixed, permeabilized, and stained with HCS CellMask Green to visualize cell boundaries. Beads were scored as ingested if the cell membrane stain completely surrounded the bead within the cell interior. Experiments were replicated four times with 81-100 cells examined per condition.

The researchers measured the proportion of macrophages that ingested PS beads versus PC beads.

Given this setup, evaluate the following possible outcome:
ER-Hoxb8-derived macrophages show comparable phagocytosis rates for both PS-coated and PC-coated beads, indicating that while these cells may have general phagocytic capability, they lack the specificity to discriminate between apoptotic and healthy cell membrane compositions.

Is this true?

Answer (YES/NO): NO